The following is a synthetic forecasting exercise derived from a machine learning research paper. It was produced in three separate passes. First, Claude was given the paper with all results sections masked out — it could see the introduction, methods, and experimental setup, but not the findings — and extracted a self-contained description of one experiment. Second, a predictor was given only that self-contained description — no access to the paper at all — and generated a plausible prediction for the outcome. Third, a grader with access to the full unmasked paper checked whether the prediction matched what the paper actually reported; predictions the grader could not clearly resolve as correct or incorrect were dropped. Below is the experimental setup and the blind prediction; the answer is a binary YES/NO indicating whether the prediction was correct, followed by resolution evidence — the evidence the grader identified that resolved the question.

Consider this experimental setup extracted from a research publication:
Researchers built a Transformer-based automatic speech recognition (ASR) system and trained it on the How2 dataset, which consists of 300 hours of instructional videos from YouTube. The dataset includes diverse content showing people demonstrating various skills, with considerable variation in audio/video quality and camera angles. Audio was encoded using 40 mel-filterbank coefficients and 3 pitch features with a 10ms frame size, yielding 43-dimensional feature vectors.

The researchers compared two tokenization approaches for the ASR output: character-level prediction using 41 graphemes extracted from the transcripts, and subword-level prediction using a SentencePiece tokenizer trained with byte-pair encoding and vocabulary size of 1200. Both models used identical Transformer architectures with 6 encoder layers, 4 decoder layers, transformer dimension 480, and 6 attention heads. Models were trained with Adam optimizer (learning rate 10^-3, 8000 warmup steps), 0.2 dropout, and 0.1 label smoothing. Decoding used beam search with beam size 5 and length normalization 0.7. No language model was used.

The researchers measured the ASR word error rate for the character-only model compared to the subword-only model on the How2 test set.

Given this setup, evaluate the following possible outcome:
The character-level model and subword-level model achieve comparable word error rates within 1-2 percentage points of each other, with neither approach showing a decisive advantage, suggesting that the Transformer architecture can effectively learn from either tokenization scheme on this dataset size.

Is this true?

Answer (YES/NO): NO